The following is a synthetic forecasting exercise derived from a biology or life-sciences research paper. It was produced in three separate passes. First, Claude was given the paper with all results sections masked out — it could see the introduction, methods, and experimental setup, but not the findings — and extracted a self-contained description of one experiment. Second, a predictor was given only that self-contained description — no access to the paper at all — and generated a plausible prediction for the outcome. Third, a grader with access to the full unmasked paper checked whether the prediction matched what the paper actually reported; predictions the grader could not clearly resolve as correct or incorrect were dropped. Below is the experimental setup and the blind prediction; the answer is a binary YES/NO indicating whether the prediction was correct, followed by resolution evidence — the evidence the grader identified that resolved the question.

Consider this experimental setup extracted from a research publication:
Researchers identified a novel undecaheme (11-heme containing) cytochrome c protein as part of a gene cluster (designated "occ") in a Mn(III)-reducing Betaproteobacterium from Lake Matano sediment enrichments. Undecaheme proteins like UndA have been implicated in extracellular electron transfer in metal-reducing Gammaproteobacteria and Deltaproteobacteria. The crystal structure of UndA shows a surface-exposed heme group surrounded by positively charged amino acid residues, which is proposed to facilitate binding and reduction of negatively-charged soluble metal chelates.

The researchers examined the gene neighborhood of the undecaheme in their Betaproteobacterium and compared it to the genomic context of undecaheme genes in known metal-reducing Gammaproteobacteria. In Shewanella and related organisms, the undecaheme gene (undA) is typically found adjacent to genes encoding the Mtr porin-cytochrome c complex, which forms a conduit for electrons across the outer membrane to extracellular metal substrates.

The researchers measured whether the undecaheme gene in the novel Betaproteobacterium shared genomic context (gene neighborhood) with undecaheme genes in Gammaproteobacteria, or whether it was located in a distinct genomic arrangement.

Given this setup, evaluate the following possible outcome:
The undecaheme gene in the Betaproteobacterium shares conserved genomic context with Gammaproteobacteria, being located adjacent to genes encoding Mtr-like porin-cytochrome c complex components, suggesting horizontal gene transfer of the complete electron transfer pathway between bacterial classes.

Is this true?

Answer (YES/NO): NO